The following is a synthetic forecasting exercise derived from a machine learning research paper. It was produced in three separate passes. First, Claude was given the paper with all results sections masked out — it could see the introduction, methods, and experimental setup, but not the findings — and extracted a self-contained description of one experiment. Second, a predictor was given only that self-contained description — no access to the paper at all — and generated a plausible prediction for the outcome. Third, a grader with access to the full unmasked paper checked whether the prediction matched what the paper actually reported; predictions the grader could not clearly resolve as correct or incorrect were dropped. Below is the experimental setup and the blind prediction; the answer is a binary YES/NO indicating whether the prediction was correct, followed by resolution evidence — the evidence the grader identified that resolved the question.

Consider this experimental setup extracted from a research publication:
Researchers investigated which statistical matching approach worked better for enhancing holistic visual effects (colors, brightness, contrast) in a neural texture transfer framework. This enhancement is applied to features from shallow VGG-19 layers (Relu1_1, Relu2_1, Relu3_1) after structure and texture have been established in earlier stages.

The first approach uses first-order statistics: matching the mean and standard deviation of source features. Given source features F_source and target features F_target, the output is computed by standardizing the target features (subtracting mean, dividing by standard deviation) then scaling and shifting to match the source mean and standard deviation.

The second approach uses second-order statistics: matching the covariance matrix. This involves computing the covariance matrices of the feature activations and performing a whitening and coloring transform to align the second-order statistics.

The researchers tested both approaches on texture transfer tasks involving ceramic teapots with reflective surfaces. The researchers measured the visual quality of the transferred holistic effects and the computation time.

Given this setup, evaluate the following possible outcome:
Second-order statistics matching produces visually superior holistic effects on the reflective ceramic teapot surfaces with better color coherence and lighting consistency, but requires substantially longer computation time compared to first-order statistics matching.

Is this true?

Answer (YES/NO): NO